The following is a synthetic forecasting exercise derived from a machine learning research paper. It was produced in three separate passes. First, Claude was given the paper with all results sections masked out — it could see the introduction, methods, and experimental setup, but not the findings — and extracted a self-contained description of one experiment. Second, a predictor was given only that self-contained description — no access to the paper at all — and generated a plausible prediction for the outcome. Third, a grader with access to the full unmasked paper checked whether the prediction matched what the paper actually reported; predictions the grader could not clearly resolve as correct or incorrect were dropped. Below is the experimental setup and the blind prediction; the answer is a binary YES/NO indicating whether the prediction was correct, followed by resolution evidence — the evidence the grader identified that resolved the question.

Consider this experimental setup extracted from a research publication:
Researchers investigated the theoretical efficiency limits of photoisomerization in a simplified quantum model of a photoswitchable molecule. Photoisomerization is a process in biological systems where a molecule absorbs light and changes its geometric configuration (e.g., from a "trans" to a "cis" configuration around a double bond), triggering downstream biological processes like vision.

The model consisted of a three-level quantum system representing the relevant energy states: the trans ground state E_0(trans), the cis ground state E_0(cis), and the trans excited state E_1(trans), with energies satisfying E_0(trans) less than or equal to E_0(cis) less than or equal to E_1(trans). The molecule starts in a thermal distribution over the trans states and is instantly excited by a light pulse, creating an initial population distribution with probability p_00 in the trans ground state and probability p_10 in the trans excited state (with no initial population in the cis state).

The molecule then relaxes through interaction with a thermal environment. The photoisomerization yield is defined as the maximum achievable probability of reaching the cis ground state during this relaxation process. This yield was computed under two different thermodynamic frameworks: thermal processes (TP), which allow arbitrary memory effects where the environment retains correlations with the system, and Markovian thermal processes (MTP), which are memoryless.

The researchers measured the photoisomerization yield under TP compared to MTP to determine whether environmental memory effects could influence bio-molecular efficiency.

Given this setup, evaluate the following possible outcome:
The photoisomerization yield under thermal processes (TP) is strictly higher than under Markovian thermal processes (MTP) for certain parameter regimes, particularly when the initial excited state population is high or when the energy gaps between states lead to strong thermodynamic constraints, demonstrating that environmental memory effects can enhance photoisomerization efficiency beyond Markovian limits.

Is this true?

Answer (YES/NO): YES